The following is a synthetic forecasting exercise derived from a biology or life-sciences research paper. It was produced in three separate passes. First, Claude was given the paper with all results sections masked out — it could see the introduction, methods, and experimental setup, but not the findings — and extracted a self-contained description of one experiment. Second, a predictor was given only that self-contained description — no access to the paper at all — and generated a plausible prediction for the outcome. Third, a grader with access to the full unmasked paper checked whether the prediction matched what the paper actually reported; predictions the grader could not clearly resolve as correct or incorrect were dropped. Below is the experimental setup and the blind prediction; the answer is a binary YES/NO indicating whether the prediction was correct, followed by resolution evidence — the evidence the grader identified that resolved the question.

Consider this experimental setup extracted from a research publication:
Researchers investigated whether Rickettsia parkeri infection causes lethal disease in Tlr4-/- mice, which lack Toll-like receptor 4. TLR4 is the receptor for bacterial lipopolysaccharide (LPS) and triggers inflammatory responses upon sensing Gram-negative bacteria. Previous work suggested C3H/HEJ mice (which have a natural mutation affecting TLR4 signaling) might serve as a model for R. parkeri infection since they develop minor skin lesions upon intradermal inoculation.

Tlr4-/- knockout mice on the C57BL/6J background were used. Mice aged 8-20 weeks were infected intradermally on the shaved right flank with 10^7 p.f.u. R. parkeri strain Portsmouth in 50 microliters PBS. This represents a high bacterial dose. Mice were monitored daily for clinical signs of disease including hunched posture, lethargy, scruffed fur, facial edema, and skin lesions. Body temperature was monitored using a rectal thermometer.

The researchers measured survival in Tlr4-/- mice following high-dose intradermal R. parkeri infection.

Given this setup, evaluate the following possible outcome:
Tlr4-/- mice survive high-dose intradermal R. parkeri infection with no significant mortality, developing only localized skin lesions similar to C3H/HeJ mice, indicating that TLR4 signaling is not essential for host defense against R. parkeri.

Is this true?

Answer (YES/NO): YES